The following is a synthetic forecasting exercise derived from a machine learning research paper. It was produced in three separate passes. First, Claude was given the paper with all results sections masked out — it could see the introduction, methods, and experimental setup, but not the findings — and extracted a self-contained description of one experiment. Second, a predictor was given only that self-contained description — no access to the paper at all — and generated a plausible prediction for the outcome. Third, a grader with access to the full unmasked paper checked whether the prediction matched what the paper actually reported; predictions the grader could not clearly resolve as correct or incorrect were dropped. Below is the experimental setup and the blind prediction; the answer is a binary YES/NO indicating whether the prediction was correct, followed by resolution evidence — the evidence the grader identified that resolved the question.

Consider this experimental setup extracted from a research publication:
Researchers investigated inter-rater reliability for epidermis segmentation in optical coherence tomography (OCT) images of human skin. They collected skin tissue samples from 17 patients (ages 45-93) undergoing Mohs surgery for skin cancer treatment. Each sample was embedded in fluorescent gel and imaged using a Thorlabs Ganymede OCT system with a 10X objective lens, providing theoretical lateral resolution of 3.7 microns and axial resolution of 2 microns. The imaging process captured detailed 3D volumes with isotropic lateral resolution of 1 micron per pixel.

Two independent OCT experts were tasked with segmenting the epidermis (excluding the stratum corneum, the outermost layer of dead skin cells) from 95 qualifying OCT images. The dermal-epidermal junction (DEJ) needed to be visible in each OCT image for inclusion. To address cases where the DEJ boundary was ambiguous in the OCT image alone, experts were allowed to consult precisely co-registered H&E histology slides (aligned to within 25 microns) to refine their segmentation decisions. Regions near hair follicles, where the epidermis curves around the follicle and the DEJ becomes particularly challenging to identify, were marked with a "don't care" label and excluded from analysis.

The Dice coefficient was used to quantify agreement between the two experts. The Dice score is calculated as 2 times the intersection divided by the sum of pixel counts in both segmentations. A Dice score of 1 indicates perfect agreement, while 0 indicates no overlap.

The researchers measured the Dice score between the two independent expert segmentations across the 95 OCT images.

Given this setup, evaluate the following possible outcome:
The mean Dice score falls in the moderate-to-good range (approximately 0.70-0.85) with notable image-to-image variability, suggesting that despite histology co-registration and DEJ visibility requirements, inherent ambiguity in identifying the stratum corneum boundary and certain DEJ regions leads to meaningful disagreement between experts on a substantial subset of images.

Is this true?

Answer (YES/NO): NO